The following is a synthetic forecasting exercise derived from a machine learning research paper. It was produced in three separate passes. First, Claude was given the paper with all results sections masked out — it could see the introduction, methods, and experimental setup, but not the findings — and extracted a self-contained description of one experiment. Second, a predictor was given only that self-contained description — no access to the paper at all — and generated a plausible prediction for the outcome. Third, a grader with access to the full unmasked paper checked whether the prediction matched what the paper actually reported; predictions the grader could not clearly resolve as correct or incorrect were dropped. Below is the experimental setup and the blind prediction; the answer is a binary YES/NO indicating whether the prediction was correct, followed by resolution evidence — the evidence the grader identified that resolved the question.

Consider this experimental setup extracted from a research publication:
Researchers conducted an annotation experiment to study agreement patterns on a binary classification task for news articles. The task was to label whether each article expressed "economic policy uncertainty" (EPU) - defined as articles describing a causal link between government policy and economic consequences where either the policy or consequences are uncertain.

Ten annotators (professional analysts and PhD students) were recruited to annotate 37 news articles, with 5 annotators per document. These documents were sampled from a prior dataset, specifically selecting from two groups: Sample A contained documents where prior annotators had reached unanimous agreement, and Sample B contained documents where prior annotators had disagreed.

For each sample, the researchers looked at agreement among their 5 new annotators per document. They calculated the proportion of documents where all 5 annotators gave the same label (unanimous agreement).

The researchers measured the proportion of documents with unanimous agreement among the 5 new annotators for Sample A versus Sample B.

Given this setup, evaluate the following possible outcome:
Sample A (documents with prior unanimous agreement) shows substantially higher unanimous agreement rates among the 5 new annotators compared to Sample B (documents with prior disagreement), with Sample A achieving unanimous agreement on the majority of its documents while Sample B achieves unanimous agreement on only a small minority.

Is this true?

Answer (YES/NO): NO